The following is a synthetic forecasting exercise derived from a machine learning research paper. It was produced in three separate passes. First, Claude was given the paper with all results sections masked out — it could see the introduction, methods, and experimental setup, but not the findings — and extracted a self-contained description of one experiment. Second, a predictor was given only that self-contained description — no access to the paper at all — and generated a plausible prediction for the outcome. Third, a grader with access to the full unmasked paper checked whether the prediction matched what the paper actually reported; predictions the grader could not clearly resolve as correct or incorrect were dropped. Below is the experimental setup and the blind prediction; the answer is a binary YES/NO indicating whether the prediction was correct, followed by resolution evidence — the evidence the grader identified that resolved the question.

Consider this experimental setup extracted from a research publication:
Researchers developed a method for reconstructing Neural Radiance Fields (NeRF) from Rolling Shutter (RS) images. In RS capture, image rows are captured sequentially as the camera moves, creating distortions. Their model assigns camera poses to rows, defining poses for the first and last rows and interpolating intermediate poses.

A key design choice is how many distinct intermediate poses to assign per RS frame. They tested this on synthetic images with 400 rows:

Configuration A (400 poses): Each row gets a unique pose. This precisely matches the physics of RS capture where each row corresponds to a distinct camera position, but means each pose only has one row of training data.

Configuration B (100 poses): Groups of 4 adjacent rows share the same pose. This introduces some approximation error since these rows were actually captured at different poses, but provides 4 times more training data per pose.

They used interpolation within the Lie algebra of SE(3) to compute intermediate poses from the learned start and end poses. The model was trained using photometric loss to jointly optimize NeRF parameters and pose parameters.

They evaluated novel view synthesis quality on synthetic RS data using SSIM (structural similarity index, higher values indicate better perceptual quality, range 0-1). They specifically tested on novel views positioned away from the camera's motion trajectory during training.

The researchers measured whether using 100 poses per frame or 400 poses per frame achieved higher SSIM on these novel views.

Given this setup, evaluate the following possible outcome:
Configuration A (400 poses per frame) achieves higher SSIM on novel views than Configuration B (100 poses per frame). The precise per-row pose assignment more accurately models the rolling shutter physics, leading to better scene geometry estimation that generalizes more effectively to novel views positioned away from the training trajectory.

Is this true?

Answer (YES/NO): NO